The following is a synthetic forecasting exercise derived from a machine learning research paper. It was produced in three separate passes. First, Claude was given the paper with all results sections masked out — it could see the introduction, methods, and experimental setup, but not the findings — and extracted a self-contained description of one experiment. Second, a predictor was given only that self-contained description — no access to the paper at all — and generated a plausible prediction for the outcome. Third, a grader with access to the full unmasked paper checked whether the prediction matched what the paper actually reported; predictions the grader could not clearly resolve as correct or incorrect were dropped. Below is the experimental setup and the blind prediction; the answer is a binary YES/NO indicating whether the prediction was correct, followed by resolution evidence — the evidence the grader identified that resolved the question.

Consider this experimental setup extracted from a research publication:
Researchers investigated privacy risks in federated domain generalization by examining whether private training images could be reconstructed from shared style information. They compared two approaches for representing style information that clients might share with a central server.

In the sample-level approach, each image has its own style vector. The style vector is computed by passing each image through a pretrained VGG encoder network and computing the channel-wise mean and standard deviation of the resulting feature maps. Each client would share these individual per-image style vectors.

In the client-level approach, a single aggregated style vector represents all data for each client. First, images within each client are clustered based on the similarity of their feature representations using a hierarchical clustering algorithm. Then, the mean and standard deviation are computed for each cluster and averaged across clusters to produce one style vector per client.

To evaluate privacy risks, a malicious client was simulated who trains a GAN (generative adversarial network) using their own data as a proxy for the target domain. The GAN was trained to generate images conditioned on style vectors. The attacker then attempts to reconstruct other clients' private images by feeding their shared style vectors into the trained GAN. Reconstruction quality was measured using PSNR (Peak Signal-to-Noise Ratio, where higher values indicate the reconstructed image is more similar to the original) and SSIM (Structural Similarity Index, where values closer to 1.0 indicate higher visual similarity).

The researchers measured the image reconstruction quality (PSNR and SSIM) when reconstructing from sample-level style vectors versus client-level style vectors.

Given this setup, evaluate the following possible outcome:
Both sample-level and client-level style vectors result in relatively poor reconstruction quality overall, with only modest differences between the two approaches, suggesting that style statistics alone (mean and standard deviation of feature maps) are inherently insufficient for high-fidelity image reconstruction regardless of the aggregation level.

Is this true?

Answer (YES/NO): NO